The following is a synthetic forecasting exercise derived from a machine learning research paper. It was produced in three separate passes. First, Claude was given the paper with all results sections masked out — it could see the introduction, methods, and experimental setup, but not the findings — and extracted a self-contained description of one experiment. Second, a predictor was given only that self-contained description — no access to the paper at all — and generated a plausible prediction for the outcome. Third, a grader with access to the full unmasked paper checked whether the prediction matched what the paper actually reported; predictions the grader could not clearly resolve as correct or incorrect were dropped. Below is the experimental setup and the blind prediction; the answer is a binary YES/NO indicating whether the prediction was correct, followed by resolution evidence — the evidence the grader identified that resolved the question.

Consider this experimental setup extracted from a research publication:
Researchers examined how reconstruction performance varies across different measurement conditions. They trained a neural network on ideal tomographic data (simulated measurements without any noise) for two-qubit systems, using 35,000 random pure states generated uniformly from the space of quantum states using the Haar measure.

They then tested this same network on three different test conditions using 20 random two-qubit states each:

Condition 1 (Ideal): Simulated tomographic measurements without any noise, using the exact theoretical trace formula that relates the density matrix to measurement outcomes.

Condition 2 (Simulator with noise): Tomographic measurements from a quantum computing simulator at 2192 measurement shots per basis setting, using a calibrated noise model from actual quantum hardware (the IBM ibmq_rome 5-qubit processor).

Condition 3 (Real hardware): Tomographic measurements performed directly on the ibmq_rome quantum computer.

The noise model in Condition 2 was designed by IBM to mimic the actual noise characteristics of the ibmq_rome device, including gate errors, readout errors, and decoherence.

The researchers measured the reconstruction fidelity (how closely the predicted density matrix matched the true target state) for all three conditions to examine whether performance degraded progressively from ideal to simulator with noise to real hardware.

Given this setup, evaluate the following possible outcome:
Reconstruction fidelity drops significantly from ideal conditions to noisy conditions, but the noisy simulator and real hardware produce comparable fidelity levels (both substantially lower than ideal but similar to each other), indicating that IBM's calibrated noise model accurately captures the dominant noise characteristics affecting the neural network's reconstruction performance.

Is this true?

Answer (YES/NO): NO